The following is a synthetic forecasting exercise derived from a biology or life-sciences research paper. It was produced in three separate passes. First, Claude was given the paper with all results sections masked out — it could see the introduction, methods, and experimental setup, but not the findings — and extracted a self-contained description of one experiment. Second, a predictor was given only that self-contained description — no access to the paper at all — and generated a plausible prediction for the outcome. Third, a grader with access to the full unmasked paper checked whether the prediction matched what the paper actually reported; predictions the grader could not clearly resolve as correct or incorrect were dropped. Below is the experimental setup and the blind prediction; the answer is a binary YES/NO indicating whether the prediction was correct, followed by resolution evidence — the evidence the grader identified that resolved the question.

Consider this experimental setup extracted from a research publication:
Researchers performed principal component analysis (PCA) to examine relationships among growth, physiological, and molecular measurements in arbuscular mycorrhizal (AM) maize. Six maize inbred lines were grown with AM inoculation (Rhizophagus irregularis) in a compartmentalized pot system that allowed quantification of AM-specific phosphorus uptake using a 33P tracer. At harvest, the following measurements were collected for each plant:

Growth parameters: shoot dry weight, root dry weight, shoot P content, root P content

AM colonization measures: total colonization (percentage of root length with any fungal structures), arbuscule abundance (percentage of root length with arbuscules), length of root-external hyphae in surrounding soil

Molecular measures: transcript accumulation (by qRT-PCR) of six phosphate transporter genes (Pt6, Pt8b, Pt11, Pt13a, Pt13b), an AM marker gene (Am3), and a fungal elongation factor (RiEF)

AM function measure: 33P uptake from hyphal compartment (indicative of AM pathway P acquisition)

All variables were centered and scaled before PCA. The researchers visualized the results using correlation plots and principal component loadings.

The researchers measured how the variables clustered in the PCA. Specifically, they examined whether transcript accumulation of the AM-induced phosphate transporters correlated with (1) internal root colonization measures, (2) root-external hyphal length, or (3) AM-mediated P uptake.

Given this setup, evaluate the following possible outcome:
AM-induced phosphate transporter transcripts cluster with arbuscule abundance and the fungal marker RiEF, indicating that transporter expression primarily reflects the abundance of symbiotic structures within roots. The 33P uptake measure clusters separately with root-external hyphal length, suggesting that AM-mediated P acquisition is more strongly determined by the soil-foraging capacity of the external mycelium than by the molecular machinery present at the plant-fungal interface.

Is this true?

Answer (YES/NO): NO